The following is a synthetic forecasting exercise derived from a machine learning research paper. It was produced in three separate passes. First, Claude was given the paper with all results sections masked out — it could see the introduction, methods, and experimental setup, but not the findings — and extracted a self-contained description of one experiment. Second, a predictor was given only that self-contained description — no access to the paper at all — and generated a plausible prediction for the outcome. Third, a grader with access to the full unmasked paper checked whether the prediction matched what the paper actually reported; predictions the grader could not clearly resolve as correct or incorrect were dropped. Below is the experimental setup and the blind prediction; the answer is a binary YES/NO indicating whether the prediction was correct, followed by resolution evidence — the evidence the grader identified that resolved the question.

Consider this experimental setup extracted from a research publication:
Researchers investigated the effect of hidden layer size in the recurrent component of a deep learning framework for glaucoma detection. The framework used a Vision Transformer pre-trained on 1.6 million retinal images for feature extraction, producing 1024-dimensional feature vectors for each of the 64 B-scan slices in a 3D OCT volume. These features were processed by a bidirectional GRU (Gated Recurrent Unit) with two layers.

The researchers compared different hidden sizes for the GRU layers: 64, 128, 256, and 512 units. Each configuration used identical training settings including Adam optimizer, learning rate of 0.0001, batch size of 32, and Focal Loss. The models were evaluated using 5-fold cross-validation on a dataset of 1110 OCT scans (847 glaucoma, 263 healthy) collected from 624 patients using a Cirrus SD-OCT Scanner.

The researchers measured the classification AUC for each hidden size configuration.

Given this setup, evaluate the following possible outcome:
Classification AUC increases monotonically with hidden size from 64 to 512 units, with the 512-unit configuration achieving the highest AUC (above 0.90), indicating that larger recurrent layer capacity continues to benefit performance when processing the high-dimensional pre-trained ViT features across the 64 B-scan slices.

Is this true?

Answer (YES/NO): NO